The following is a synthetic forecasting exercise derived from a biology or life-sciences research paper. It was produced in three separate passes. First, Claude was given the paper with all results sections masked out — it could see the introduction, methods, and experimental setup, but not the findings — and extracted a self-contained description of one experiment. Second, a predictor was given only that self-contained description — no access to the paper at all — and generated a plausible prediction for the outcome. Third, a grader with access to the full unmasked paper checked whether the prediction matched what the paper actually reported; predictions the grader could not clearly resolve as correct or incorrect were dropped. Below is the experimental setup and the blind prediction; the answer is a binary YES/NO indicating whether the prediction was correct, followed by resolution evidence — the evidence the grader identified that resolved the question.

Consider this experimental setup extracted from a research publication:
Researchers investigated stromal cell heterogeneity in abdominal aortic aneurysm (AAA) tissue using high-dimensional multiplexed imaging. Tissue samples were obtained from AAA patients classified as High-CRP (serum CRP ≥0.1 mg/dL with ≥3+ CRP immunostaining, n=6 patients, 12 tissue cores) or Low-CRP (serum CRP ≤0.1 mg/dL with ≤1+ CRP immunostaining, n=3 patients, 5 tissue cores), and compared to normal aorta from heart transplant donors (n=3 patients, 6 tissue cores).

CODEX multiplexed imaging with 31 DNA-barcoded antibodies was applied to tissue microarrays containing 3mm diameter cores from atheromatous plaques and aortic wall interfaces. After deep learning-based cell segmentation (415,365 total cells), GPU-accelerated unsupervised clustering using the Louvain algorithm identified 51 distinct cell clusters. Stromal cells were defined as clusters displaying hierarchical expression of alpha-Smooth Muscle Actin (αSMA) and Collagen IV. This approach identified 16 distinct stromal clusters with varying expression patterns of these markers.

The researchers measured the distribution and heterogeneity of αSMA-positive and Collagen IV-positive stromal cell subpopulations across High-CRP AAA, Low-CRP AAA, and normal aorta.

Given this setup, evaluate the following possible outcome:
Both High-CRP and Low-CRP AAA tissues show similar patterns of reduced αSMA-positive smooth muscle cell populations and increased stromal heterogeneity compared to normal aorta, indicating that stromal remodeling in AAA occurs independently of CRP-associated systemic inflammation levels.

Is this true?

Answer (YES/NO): NO